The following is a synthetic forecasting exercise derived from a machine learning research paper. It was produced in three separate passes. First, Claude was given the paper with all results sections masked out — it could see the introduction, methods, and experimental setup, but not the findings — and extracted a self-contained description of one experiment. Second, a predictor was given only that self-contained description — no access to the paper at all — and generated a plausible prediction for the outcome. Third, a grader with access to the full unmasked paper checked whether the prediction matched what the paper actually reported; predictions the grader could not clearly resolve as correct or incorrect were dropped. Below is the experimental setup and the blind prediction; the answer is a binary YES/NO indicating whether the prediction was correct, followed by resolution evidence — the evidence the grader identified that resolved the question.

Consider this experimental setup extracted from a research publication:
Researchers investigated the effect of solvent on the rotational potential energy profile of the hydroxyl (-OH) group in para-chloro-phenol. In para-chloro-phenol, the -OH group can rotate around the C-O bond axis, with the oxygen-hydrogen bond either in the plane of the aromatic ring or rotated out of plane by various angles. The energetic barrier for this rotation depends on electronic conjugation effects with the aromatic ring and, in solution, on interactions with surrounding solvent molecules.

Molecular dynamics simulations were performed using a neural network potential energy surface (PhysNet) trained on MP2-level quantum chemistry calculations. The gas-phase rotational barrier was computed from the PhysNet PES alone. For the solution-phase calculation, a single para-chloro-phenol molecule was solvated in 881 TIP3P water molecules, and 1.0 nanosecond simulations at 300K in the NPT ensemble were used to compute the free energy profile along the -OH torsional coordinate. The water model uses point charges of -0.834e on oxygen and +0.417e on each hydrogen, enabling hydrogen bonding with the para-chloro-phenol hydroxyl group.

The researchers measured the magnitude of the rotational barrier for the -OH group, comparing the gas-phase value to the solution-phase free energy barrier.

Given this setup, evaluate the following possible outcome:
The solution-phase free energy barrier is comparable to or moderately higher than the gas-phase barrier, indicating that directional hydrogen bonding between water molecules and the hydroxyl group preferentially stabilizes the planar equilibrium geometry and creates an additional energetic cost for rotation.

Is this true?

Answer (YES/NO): YES